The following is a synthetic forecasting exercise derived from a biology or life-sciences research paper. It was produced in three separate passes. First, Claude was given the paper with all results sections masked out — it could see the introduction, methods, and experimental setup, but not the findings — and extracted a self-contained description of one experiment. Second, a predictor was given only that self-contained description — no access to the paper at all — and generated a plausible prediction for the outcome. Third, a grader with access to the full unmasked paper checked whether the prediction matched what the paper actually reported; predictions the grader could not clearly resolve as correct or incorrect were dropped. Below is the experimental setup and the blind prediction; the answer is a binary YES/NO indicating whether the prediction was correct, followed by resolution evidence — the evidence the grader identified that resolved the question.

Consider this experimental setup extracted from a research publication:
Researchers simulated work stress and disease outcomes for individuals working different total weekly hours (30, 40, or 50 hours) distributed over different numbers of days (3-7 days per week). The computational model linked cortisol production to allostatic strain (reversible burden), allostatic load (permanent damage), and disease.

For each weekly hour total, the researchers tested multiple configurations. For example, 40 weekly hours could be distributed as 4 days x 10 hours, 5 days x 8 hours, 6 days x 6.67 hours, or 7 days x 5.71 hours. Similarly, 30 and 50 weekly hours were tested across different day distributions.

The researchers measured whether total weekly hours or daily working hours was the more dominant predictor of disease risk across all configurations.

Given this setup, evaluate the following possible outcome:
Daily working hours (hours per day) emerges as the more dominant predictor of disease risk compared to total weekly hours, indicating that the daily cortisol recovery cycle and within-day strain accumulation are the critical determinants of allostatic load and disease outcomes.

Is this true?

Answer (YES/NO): YES